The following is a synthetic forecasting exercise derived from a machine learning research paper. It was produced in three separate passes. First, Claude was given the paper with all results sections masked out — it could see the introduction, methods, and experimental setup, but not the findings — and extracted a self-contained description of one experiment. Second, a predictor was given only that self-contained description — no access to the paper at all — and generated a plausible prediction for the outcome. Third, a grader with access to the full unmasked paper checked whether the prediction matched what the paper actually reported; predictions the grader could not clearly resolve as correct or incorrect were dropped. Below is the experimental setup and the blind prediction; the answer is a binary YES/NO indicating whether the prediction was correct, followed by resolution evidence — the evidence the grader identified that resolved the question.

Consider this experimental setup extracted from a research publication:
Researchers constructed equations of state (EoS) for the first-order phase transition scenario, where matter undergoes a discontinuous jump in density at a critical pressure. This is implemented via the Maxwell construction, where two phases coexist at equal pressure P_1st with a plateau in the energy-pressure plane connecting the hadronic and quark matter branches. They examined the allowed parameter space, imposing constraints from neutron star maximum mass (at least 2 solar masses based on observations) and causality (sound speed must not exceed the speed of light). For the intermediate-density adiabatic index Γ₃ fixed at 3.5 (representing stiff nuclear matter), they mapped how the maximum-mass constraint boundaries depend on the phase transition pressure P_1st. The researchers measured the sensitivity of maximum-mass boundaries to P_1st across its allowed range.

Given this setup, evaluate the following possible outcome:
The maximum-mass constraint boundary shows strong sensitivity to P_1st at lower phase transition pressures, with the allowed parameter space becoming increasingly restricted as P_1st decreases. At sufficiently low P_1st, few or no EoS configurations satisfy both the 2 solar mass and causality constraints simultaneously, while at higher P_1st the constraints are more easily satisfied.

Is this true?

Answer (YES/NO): NO